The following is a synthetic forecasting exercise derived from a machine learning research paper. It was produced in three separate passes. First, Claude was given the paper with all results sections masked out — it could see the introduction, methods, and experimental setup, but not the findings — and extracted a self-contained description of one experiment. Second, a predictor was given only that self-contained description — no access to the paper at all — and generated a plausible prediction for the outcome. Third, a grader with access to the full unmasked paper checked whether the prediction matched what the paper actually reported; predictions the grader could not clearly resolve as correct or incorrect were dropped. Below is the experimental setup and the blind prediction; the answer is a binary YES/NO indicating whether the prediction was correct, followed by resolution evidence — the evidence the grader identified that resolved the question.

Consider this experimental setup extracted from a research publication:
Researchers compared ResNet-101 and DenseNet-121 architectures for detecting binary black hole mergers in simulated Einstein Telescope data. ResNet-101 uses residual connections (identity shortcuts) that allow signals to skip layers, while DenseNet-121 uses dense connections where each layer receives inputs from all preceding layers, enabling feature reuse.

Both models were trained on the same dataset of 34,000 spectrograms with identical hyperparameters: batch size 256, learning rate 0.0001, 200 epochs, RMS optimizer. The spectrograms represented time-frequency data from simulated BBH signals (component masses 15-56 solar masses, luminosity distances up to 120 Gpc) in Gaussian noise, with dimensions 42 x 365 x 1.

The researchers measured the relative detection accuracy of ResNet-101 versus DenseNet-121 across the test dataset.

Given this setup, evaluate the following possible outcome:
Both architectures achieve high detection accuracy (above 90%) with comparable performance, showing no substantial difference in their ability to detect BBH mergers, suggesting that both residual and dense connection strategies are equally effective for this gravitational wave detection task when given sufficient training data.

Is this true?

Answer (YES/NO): NO